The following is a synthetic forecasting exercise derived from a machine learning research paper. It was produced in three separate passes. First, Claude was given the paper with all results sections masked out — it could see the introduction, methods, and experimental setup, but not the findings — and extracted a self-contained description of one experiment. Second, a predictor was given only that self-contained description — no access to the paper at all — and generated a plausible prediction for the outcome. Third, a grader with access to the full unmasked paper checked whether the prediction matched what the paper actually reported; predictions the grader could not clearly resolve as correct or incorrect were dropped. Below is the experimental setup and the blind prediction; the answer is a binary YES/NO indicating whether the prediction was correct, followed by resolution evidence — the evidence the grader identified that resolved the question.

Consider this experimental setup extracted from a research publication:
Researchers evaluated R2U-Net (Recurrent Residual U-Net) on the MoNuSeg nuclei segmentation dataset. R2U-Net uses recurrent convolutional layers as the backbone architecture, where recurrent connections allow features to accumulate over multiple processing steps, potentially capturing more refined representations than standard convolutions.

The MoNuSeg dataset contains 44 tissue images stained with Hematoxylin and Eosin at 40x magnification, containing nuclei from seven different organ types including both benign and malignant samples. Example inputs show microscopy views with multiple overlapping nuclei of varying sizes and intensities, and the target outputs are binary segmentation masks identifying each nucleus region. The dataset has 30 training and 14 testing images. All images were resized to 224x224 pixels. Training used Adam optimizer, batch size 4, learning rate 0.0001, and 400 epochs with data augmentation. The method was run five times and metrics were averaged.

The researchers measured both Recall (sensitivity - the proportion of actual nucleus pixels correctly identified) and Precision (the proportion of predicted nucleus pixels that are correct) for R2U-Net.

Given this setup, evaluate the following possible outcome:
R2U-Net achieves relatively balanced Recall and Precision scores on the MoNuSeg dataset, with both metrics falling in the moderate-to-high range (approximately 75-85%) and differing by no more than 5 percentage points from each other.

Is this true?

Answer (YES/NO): YES